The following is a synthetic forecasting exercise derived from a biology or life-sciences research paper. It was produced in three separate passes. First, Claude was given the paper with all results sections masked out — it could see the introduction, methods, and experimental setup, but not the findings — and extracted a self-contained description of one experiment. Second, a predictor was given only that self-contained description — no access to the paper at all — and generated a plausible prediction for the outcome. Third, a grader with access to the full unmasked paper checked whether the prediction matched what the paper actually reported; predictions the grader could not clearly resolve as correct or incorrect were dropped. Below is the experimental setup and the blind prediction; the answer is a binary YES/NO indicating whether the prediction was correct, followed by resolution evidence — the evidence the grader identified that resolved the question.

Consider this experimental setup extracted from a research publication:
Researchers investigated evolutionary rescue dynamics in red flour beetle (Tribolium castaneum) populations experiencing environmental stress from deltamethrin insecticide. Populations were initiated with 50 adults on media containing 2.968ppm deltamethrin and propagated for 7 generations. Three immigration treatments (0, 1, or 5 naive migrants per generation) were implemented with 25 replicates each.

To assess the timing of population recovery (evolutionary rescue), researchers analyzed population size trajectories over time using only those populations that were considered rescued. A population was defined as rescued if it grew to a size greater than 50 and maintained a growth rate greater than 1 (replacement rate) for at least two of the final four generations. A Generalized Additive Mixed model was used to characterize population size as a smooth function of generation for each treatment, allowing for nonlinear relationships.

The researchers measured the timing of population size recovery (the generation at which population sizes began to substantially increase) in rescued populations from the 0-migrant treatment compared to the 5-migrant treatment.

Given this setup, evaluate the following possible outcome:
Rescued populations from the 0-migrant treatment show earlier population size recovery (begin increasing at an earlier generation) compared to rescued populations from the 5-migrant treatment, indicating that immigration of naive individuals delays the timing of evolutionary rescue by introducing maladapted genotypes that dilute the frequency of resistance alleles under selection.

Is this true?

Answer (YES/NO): YES